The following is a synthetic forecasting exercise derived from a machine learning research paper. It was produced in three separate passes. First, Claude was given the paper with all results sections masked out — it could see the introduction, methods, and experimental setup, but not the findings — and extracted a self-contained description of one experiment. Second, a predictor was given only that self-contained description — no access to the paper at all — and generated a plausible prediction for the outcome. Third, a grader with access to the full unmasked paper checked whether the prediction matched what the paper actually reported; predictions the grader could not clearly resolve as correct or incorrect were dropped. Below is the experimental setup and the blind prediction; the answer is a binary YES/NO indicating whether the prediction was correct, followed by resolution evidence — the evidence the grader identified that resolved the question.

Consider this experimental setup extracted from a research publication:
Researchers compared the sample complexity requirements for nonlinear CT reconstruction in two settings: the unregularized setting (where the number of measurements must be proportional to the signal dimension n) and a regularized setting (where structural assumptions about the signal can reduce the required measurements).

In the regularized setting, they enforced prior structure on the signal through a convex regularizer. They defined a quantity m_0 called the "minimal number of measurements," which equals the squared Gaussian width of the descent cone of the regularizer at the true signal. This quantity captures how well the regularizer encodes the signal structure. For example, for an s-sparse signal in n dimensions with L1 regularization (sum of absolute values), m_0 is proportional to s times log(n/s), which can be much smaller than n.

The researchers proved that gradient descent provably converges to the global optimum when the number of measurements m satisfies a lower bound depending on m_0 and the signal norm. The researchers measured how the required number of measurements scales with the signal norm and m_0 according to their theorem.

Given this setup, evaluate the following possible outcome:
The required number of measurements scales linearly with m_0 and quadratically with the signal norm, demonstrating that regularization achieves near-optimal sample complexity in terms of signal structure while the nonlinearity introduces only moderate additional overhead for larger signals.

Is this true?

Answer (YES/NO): NO